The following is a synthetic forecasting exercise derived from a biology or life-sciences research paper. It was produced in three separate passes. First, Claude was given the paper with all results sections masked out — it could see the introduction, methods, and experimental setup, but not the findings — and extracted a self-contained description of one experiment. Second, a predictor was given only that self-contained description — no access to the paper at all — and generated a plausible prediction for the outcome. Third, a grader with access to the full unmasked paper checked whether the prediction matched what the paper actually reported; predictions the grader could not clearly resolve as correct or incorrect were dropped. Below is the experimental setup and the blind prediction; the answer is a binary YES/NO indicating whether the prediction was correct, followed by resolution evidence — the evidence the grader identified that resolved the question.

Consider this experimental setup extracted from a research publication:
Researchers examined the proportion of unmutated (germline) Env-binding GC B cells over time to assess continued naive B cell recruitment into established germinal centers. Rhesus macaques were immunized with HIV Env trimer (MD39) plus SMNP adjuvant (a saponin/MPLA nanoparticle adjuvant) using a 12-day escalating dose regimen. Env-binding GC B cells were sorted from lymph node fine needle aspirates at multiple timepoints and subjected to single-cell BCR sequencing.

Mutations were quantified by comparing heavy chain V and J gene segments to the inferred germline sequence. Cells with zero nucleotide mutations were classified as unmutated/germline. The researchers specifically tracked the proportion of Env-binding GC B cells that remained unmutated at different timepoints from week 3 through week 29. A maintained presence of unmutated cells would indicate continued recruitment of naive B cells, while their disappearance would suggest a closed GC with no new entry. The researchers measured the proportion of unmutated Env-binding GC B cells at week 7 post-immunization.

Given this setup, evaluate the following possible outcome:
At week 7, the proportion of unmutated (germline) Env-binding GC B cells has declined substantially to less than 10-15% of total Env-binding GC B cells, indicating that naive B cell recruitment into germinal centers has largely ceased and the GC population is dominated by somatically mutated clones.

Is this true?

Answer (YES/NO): YES